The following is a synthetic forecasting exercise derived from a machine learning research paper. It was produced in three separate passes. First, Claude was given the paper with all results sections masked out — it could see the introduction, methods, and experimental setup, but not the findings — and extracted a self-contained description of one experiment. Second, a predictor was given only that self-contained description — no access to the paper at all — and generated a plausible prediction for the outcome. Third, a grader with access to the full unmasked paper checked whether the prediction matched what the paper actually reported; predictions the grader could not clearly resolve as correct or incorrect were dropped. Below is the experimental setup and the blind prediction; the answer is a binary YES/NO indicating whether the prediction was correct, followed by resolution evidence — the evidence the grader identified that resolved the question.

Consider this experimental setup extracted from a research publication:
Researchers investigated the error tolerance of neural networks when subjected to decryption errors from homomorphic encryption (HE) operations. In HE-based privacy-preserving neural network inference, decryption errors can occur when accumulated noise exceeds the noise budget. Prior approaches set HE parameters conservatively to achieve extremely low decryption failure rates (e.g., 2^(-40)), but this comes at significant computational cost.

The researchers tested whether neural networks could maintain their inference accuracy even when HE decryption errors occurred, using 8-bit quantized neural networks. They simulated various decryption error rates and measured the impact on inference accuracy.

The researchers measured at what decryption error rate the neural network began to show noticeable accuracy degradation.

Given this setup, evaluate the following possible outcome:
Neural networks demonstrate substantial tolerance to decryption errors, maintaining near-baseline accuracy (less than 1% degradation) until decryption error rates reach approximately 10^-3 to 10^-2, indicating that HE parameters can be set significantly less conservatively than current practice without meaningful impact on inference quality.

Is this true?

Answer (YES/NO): YES